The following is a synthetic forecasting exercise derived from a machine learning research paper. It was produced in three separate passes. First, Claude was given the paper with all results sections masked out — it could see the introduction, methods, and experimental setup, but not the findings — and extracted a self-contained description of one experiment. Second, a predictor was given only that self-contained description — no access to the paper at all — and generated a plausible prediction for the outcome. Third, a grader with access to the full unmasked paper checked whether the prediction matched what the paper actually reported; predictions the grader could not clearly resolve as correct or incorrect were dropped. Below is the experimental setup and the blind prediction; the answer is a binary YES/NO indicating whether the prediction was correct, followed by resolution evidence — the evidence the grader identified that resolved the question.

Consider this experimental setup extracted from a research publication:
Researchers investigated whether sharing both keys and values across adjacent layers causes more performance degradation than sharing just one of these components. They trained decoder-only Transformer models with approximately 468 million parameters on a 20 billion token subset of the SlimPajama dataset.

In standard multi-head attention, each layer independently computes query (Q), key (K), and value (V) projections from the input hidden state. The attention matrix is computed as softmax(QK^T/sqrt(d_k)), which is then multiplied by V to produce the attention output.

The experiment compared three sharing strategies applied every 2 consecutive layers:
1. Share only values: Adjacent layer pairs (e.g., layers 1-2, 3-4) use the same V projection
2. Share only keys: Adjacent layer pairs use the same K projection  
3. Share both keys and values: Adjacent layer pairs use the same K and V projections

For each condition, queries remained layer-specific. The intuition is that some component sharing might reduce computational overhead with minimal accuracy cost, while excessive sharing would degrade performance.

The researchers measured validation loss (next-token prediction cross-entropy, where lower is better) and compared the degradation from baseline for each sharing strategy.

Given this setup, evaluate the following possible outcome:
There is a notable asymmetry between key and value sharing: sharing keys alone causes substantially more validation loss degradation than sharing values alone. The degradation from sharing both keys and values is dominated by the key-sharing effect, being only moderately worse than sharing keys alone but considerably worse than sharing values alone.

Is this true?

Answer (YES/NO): NO